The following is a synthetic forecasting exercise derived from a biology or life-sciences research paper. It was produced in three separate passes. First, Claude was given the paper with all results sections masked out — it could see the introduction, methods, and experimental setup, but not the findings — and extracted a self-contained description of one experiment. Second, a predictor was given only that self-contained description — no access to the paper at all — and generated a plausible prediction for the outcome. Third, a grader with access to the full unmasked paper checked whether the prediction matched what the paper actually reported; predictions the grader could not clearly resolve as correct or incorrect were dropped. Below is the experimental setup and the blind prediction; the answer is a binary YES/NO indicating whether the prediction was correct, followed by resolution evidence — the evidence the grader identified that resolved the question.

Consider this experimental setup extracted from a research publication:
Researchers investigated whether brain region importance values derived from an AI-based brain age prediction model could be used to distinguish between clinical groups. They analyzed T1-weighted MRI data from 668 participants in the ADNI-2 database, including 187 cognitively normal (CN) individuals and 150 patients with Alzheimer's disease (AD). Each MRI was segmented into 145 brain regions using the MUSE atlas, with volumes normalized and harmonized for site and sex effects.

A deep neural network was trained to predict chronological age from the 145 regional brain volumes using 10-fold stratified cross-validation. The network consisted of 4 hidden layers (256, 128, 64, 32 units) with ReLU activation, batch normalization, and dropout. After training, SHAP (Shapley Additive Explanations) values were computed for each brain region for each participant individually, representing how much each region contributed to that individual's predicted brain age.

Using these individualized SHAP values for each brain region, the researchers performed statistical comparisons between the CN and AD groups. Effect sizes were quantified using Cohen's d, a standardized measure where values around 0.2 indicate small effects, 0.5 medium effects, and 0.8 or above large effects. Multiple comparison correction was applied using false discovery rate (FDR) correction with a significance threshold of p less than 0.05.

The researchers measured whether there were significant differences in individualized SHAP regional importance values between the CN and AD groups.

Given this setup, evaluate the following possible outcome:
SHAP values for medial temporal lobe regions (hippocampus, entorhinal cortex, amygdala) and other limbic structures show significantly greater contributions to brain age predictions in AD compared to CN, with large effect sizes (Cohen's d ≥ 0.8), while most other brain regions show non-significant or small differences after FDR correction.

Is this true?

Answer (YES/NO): NO